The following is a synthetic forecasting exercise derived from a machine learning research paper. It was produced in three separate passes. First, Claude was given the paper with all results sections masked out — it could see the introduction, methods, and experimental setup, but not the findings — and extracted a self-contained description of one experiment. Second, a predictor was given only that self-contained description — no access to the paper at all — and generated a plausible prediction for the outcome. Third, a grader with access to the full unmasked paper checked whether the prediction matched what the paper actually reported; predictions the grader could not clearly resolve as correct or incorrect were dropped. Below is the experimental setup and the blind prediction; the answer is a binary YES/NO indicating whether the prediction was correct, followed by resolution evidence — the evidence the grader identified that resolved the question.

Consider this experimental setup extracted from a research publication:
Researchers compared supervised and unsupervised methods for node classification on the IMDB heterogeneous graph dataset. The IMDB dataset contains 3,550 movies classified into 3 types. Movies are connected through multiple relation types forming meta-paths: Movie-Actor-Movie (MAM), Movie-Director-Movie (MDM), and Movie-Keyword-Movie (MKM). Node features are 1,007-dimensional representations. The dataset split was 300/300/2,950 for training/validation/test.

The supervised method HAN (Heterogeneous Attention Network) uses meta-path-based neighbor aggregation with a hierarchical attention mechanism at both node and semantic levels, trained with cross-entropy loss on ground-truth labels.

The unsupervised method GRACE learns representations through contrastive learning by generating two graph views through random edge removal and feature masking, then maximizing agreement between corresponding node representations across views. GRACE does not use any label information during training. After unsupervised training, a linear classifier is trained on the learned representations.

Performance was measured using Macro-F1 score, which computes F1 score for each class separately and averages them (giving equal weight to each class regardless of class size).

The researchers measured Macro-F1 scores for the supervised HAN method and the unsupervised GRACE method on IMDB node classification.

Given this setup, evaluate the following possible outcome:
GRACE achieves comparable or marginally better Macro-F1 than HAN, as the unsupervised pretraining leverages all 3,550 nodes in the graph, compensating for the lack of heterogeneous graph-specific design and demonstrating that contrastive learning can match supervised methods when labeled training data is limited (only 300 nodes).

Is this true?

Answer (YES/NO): NO